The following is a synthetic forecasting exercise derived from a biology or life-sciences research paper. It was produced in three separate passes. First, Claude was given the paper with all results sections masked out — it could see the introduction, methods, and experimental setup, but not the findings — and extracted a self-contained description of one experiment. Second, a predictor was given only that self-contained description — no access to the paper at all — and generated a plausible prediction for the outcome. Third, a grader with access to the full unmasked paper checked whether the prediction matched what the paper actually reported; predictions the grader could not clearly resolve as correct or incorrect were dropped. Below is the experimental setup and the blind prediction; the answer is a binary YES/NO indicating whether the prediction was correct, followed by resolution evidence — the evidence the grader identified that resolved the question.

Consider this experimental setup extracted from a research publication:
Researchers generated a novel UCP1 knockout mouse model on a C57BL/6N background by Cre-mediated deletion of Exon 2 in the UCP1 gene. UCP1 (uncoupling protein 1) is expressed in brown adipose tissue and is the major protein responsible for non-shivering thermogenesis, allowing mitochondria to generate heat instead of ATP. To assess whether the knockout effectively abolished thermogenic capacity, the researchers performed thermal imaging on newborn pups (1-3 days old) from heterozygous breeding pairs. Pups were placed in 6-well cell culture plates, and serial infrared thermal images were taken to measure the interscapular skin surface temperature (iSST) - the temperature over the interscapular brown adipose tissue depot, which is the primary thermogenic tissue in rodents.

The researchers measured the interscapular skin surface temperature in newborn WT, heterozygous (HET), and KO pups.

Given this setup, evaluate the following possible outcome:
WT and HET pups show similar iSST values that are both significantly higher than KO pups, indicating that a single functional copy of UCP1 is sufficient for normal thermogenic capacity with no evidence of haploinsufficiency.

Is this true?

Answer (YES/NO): YES